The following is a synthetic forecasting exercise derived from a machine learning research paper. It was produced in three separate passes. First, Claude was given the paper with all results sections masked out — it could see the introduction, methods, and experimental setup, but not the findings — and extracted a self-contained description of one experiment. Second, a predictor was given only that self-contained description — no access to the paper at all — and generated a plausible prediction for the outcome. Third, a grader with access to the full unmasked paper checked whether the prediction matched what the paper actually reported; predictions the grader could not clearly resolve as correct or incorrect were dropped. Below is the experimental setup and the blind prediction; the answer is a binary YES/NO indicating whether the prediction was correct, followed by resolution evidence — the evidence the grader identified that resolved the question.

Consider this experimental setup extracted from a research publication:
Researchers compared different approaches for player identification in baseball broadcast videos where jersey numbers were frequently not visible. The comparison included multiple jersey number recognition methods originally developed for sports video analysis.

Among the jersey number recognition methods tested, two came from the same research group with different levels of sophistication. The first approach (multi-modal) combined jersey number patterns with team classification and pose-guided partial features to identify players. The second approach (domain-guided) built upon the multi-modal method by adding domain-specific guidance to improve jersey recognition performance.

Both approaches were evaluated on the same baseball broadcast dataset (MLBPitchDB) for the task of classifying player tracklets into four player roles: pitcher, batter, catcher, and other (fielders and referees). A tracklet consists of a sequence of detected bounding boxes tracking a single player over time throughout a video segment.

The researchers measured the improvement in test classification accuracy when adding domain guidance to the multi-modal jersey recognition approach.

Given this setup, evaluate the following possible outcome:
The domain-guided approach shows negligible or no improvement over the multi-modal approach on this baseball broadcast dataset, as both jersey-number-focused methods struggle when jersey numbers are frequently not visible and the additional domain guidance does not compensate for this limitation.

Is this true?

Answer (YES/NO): NO